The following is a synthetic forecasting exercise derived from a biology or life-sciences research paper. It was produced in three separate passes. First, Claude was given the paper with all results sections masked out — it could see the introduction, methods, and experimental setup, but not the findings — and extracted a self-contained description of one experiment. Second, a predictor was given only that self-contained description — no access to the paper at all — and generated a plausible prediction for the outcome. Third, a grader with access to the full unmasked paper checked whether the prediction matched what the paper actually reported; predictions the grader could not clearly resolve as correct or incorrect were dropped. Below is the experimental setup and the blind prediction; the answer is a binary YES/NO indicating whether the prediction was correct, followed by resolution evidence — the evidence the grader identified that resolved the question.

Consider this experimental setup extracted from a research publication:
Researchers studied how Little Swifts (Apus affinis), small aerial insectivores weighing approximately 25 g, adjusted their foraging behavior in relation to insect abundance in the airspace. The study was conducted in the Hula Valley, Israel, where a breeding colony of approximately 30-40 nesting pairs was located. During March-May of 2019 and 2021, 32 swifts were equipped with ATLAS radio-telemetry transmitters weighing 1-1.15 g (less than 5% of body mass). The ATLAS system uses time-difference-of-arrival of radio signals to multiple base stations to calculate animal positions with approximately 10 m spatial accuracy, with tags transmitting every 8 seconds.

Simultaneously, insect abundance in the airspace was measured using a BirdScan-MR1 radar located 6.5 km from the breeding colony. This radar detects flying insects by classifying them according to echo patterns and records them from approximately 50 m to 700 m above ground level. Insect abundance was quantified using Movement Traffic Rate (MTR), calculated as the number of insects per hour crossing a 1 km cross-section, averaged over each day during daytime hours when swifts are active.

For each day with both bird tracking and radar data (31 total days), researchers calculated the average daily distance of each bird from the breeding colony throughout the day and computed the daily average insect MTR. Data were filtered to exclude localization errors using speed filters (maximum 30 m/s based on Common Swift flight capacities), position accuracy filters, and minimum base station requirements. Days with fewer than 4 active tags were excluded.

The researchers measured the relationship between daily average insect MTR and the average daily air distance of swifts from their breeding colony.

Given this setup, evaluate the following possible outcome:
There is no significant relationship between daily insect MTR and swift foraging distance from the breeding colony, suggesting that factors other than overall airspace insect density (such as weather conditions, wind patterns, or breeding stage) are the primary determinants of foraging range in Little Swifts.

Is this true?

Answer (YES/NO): NO